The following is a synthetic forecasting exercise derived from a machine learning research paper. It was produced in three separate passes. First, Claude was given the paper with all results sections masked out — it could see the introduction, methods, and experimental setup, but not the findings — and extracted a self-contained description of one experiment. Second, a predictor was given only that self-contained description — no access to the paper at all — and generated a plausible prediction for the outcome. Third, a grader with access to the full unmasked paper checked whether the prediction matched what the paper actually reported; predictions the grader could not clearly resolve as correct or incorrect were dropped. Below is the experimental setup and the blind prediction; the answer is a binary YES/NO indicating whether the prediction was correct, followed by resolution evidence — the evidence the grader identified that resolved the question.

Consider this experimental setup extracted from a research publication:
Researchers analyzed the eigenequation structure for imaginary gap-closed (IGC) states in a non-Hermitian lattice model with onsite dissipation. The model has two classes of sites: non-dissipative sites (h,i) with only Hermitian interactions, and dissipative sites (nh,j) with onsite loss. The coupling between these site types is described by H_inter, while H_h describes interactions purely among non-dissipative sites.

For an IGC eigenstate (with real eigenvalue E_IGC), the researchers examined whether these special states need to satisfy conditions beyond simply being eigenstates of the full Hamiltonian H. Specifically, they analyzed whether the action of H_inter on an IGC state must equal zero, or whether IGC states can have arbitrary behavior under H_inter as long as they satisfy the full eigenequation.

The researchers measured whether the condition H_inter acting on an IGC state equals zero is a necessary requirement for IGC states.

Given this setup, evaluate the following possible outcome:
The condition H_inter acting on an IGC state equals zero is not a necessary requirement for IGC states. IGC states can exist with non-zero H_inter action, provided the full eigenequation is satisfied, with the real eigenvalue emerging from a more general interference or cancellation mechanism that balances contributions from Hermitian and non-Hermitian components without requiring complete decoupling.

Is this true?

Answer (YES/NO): NO